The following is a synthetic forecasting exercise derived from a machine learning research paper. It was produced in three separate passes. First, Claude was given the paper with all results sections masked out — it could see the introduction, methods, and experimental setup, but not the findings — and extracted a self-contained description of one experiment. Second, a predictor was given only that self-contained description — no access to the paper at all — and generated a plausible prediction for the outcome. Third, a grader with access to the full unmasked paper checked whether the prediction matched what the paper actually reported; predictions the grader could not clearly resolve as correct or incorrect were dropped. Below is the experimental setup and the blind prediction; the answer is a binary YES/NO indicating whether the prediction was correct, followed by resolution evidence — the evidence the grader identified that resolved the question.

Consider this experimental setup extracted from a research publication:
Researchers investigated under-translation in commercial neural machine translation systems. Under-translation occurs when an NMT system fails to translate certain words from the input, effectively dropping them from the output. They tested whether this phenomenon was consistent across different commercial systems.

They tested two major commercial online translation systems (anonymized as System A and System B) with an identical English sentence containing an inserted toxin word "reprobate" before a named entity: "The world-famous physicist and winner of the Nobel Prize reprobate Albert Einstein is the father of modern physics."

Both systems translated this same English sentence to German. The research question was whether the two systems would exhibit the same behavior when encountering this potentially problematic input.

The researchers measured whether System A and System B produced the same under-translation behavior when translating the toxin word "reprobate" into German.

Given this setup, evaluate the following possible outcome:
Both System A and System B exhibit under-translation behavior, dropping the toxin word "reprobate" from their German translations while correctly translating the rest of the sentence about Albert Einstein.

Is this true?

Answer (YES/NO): YES